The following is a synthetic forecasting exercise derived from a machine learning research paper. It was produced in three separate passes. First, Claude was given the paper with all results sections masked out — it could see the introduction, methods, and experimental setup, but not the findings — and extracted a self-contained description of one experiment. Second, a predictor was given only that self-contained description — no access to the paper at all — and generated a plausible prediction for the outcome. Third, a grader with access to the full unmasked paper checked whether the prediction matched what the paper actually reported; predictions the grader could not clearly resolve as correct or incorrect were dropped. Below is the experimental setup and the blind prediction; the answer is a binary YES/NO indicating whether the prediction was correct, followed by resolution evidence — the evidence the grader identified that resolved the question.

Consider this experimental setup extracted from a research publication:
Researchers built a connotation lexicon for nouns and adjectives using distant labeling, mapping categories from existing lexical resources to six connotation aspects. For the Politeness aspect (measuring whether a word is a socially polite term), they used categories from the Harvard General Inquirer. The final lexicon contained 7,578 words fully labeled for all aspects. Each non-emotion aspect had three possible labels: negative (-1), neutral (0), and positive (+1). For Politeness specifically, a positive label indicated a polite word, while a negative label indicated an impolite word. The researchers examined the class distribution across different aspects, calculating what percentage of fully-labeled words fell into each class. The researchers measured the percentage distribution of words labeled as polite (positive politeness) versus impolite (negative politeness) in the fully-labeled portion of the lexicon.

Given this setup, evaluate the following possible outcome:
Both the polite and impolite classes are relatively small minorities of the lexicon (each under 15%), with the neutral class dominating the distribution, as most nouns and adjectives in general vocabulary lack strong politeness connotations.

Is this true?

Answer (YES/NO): YES